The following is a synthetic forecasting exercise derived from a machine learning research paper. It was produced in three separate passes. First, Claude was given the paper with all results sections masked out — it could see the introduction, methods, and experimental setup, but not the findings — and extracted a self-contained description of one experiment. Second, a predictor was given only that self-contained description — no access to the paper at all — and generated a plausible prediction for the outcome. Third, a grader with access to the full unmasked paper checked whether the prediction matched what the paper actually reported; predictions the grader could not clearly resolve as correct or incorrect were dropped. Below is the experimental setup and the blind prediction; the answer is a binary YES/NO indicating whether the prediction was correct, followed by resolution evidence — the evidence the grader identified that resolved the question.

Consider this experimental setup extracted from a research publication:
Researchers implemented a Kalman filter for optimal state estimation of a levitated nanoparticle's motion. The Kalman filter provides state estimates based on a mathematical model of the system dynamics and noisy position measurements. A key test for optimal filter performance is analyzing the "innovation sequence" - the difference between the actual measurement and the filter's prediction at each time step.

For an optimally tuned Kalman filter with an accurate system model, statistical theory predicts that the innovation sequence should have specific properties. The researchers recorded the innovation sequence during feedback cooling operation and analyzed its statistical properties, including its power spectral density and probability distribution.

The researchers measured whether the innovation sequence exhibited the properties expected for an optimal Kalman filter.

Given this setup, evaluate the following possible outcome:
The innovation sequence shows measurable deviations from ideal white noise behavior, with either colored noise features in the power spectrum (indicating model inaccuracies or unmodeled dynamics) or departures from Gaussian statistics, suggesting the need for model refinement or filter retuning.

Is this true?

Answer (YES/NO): NO